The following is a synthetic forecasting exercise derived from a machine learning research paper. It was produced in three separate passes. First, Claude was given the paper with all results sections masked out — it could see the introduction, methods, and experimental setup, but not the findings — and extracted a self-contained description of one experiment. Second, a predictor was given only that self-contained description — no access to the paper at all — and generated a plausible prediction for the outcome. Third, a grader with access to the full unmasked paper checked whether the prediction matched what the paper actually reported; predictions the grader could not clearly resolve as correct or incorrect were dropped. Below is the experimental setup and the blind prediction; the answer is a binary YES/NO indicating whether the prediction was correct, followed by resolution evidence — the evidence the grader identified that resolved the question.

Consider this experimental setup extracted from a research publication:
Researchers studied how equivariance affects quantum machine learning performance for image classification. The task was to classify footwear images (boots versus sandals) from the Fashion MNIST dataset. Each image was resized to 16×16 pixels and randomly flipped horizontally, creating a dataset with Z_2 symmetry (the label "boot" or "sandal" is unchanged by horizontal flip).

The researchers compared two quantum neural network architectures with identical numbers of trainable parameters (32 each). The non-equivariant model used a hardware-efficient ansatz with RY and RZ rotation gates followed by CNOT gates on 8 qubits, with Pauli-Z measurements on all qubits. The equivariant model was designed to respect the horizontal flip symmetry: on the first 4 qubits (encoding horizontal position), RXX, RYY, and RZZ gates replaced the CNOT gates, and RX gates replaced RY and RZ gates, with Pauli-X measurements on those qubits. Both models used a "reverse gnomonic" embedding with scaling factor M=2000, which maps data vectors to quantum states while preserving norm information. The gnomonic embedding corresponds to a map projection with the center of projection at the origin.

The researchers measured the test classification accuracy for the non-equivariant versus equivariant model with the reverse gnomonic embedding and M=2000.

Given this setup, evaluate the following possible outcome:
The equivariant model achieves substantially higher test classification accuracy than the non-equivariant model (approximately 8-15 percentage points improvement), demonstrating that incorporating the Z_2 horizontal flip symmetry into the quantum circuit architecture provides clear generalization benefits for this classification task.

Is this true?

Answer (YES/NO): NO